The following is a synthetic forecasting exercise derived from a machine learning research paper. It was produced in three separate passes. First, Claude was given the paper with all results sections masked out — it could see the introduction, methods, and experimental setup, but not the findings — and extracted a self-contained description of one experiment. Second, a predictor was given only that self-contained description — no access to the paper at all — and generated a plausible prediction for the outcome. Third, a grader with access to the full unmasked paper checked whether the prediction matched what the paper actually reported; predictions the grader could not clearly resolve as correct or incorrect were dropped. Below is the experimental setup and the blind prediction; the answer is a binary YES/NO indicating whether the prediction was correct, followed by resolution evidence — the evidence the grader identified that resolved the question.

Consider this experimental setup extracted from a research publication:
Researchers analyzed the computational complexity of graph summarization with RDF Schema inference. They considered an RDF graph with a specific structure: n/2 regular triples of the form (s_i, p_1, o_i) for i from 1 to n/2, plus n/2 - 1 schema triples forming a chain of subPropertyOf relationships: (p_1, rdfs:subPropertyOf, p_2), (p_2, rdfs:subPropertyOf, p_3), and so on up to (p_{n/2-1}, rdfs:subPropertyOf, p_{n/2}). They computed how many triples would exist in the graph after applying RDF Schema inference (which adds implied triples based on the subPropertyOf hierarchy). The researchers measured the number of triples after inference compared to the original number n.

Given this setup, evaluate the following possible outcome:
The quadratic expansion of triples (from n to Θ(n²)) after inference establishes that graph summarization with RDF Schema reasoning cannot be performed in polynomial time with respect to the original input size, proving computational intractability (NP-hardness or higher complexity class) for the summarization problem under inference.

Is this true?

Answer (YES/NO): NO